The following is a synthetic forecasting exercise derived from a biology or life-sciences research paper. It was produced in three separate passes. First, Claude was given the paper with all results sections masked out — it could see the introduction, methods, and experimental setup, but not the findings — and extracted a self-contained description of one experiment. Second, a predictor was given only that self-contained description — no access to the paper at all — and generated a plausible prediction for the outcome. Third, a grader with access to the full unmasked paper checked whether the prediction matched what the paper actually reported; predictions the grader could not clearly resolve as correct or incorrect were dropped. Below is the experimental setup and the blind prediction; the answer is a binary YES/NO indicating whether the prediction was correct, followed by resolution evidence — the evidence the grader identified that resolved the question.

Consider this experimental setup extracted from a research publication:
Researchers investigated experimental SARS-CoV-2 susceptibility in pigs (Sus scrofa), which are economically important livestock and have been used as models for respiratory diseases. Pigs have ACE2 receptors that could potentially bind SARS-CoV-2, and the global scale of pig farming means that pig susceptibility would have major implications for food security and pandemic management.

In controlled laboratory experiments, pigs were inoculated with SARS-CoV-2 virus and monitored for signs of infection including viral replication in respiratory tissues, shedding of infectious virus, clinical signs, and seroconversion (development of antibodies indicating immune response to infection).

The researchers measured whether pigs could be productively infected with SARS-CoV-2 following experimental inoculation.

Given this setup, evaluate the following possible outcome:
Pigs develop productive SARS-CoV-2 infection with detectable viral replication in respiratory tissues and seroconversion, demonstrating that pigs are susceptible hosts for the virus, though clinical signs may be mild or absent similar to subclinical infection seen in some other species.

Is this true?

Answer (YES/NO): NO